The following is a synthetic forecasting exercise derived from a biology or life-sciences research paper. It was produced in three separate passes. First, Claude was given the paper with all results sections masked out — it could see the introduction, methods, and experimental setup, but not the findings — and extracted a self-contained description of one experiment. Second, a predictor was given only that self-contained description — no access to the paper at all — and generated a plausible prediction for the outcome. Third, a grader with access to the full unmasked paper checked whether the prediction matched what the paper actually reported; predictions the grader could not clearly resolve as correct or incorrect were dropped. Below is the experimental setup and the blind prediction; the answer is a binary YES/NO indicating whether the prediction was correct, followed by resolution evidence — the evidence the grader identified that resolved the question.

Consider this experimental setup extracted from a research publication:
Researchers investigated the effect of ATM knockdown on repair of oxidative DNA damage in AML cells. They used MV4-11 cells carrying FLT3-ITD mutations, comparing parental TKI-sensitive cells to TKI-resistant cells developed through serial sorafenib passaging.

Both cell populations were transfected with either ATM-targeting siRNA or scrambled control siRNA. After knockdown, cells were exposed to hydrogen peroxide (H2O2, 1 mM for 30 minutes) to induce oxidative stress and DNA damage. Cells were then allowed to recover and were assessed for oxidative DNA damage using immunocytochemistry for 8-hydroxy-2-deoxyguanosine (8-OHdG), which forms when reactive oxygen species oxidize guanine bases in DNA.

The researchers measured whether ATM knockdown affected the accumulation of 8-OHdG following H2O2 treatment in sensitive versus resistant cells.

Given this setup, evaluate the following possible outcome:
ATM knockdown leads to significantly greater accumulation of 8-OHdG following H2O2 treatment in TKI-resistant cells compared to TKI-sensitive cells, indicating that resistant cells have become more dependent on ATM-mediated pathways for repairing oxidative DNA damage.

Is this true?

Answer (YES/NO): YES